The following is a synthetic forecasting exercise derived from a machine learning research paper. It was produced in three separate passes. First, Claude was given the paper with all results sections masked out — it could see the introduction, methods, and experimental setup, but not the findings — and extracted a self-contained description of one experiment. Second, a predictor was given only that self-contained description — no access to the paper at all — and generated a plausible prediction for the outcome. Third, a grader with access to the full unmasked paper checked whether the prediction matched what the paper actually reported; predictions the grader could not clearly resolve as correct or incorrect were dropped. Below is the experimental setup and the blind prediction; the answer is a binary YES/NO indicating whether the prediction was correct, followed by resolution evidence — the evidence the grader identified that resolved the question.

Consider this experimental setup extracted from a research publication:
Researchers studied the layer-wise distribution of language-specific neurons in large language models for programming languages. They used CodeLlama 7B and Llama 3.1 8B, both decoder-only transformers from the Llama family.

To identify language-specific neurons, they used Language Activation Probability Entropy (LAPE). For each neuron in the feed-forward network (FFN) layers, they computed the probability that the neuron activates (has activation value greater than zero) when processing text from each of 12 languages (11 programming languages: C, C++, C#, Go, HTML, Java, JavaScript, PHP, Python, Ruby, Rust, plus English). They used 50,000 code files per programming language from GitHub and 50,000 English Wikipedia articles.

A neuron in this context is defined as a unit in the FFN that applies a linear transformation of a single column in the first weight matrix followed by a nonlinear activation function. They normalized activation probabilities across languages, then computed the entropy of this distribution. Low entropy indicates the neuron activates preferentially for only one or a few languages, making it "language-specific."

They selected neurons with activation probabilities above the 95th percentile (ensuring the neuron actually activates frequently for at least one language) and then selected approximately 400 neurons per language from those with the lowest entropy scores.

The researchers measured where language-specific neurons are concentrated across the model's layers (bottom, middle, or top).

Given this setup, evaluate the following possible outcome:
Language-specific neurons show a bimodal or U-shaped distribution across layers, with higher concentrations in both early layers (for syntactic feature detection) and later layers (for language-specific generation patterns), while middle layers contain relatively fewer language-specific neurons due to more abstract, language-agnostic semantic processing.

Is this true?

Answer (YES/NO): NO